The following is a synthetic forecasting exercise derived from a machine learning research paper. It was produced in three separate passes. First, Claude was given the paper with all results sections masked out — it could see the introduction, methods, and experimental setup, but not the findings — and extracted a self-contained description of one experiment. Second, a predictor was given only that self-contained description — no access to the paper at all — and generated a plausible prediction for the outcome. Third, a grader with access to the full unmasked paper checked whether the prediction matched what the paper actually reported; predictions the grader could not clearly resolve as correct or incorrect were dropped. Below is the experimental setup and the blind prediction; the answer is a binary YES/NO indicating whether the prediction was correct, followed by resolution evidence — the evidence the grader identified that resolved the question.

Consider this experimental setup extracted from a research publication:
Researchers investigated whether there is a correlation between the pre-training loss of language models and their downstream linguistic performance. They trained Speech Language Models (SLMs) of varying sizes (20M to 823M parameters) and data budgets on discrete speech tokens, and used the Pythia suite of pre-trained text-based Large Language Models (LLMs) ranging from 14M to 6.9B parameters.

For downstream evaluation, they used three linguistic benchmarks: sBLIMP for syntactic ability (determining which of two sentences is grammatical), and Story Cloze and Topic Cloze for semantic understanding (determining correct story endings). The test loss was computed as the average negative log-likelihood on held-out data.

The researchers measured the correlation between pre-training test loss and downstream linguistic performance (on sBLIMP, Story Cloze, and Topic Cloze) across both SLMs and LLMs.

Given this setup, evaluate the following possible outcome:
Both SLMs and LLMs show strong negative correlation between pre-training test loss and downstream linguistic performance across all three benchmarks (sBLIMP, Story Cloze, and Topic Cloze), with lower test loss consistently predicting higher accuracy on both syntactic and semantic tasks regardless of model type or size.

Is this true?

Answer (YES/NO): YES